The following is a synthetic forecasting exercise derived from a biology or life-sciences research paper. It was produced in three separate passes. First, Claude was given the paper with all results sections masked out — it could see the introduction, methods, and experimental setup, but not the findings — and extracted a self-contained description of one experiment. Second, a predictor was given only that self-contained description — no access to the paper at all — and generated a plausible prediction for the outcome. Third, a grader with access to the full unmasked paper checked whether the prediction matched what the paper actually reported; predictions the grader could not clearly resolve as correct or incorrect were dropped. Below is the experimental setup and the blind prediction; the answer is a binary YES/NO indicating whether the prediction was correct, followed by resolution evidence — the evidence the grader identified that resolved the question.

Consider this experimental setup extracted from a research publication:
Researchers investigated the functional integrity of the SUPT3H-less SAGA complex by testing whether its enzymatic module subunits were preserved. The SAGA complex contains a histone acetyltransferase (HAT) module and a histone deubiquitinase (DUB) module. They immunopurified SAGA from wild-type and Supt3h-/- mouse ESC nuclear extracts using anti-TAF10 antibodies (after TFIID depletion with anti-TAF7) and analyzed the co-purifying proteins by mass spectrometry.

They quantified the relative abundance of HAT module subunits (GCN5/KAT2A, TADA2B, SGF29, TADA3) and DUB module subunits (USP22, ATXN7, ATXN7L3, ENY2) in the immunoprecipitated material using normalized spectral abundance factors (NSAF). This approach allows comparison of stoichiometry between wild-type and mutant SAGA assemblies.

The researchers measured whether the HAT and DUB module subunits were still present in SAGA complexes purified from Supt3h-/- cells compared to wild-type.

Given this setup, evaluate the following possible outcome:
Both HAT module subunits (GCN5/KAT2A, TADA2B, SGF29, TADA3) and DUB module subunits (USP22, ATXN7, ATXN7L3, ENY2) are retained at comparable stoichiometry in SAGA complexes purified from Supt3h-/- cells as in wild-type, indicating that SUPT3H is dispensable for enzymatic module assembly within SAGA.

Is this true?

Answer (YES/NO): YES